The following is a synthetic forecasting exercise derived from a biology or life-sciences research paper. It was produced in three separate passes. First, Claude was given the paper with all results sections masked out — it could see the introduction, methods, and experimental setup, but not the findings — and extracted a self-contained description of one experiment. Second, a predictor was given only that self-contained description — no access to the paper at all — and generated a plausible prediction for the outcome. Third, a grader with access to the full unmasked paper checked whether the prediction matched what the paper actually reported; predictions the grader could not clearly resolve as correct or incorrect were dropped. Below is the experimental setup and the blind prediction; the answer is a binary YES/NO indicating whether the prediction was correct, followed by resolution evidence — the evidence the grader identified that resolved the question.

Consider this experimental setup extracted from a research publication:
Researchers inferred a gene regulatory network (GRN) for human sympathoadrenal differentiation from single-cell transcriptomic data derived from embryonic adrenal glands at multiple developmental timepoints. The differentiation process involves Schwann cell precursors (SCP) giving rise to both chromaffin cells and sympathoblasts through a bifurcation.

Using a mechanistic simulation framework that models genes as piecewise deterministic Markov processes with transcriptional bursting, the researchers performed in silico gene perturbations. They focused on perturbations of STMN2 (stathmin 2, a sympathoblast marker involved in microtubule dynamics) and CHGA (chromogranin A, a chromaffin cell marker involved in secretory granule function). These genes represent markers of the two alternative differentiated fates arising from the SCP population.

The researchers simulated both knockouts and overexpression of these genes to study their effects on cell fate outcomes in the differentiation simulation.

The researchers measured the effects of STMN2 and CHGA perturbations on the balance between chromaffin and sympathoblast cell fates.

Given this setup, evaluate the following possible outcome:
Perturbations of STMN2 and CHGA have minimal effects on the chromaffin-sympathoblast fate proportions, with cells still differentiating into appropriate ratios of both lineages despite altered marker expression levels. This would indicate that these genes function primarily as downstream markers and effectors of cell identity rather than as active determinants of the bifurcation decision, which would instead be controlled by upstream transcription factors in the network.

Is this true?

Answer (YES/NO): NO